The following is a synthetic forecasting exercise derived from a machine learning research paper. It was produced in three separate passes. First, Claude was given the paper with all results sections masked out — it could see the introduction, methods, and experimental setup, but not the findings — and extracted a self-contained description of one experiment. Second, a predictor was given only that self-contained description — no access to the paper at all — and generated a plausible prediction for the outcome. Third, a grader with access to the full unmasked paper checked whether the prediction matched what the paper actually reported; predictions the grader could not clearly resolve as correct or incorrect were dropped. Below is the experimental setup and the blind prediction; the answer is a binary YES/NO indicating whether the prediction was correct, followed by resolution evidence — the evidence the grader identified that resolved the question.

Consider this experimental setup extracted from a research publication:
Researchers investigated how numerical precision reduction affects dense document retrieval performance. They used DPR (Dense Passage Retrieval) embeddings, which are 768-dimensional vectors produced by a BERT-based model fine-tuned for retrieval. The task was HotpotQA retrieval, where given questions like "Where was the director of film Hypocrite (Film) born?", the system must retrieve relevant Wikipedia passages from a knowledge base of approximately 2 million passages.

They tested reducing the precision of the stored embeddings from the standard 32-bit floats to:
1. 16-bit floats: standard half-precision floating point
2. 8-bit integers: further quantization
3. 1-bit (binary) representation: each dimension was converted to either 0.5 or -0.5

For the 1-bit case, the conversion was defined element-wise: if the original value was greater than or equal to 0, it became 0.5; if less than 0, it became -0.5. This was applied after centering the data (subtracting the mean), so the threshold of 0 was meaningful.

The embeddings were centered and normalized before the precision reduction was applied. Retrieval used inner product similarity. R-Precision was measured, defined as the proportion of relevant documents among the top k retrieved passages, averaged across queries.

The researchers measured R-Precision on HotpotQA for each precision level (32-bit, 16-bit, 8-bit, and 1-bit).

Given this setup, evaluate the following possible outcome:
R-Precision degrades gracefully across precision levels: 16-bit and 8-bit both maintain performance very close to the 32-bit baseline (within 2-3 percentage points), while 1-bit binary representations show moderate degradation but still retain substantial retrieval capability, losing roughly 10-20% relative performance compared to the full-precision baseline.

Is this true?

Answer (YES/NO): NO